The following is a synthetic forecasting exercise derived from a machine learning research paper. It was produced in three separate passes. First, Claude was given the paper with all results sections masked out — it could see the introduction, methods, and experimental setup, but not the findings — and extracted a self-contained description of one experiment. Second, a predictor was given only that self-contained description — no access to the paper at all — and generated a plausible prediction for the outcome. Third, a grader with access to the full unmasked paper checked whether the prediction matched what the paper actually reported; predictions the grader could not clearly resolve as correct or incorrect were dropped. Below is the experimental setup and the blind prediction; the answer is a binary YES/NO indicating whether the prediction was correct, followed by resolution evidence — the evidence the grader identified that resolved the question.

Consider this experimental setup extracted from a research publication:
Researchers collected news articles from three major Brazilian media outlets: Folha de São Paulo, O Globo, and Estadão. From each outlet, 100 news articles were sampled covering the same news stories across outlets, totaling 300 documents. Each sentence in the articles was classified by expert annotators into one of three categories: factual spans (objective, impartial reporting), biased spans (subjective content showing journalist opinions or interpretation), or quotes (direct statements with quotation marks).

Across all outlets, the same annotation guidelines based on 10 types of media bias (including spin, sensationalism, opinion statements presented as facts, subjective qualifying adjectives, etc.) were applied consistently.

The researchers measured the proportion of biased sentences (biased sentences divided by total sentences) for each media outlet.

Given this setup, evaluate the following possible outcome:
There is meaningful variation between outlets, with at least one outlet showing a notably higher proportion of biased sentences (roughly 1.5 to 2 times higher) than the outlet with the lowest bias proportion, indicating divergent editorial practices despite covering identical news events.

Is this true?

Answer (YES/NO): NO